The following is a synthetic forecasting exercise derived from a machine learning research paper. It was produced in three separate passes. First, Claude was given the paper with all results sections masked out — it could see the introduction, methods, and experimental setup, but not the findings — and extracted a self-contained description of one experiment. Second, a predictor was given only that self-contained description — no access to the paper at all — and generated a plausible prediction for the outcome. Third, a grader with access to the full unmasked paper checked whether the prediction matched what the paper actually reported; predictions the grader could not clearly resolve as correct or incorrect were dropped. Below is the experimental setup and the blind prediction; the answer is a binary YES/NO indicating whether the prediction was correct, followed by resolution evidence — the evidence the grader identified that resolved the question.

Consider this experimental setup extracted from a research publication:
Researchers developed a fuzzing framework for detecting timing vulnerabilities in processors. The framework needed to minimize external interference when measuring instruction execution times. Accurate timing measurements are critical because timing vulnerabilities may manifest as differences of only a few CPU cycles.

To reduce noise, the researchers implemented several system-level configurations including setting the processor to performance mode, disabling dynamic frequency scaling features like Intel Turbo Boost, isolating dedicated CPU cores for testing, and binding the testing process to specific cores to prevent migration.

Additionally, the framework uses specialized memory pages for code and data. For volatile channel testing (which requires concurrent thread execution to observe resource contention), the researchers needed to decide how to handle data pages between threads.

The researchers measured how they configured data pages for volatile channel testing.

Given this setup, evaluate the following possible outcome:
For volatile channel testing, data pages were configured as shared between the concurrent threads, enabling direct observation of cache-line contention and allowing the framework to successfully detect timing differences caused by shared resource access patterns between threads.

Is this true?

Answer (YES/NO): NO